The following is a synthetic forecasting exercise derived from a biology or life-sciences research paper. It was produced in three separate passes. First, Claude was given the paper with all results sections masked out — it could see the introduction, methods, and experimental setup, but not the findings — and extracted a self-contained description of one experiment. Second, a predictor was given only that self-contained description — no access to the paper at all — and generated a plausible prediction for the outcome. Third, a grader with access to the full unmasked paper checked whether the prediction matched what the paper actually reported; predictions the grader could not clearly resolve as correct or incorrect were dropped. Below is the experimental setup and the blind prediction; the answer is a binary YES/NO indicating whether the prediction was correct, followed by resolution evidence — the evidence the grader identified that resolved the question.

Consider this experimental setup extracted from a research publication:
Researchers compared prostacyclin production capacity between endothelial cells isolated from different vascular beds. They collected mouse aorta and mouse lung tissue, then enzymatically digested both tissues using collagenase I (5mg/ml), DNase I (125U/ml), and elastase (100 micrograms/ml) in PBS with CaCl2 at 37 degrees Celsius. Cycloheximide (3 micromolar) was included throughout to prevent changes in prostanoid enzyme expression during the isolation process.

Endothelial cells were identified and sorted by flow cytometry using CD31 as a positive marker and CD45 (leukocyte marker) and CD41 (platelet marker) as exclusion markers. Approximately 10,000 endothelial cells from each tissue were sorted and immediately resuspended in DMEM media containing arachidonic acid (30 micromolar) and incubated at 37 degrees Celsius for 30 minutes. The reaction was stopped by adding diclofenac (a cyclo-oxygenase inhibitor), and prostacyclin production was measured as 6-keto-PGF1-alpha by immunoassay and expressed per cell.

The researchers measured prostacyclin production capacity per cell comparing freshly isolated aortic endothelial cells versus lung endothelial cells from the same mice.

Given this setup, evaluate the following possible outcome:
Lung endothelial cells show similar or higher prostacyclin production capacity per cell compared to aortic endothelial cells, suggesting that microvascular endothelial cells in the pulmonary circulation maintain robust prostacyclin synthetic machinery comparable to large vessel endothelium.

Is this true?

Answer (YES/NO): NO